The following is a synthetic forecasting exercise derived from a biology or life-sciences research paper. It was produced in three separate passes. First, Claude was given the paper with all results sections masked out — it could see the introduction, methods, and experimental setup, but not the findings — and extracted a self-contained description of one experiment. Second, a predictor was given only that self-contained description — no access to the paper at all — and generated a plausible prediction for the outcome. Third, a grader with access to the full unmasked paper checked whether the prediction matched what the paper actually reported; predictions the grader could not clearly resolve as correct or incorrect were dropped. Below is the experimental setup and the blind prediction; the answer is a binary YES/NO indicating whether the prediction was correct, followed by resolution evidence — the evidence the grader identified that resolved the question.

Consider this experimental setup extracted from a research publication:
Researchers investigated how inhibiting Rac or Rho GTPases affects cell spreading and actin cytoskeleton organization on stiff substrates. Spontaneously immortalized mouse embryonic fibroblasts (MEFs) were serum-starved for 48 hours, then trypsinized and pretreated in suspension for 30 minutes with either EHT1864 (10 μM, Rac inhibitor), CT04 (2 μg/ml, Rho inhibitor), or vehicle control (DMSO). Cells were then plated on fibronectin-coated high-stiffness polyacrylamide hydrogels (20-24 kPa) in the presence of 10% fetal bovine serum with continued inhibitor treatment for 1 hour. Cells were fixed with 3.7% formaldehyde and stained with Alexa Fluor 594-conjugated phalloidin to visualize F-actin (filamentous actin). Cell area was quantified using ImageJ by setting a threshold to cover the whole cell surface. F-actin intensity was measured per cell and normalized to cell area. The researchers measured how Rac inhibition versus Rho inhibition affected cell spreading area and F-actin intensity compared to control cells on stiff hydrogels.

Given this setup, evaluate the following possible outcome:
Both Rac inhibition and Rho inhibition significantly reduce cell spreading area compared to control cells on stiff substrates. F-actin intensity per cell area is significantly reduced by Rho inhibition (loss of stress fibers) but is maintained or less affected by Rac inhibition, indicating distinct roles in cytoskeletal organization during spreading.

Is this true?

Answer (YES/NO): NO